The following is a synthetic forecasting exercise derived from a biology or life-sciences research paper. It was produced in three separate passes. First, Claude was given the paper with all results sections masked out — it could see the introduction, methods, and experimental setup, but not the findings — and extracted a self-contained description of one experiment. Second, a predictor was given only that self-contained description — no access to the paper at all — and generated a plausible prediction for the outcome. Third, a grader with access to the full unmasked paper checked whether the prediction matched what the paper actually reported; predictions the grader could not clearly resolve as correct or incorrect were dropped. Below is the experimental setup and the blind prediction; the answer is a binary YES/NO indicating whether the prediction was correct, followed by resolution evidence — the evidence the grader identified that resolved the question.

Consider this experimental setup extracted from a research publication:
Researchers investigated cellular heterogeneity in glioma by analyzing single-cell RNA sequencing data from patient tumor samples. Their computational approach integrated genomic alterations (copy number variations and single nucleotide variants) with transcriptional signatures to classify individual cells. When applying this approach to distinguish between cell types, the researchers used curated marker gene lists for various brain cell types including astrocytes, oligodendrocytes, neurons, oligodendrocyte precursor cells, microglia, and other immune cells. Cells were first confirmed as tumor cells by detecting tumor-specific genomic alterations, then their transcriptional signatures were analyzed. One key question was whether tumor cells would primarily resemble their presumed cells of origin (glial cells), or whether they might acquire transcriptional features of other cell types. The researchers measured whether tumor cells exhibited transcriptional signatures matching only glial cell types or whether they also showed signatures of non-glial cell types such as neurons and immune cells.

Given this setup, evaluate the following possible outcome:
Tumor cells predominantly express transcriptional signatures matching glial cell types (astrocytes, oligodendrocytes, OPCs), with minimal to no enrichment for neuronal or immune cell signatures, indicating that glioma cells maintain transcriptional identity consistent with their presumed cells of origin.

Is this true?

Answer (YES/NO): NO